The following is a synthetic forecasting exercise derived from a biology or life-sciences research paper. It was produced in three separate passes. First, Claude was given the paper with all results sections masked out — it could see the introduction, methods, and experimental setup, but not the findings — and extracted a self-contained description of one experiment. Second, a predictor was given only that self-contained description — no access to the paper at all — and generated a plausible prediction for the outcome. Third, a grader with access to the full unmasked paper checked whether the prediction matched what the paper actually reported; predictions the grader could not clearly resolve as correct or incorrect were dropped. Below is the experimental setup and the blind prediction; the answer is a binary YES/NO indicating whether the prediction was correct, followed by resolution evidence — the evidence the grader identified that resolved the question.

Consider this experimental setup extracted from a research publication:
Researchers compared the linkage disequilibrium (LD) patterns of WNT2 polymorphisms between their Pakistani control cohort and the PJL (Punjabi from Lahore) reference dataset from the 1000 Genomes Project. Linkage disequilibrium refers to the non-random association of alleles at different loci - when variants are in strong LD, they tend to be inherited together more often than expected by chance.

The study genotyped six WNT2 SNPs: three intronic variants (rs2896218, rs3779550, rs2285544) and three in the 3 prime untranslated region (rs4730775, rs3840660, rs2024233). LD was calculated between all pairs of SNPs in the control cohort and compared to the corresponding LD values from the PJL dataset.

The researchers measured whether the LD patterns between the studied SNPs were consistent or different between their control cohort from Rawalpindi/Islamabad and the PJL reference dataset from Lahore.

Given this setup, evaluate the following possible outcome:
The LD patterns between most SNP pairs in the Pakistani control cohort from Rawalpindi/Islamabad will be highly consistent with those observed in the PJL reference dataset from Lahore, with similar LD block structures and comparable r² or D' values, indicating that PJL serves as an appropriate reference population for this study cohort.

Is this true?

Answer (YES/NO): NO